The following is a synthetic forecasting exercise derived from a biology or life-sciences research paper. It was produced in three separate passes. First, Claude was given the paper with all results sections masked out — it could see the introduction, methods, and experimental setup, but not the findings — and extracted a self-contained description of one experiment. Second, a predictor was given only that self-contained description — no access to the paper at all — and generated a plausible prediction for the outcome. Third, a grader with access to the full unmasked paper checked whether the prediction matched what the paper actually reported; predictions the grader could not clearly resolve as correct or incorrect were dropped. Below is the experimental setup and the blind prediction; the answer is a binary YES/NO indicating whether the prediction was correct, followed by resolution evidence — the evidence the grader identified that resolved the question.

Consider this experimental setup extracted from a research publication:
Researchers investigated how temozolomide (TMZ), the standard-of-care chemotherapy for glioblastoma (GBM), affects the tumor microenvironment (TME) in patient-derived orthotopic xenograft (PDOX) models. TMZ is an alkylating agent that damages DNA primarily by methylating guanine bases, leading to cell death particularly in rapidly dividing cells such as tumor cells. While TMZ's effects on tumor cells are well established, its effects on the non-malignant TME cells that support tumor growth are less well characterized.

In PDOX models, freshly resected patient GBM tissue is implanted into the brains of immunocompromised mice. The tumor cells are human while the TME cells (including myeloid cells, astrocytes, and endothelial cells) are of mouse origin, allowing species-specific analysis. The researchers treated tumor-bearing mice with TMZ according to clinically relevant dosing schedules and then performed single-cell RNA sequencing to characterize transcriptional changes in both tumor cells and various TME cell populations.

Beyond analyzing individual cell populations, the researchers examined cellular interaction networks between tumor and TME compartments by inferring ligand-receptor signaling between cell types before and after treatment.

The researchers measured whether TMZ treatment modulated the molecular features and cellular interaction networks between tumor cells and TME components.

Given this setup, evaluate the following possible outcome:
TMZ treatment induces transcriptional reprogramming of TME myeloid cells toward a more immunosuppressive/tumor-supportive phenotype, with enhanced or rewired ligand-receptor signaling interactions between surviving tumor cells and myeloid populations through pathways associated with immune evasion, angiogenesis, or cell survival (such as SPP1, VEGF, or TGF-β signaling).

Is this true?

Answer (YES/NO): NO